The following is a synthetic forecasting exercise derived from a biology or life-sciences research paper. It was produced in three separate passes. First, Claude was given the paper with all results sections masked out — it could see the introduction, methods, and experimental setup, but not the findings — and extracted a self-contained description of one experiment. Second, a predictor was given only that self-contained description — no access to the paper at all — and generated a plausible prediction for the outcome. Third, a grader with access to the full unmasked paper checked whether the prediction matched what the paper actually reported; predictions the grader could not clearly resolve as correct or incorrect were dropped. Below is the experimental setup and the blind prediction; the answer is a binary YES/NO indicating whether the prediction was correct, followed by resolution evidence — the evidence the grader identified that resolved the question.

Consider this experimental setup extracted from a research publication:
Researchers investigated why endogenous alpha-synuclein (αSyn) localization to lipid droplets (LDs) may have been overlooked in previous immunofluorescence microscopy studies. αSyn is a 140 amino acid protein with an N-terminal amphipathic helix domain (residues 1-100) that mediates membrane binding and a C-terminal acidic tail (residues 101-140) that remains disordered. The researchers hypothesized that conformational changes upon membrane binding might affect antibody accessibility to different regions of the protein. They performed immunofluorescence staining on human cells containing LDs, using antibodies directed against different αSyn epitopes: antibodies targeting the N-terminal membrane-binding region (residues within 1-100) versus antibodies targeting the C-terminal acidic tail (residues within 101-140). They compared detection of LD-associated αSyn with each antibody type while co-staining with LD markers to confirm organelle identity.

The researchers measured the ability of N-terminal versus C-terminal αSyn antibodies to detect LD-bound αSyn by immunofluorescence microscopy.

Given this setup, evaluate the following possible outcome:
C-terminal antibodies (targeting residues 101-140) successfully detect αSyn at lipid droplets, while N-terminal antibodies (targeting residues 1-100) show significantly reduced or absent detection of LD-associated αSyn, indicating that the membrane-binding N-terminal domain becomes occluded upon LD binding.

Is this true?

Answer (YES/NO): YES